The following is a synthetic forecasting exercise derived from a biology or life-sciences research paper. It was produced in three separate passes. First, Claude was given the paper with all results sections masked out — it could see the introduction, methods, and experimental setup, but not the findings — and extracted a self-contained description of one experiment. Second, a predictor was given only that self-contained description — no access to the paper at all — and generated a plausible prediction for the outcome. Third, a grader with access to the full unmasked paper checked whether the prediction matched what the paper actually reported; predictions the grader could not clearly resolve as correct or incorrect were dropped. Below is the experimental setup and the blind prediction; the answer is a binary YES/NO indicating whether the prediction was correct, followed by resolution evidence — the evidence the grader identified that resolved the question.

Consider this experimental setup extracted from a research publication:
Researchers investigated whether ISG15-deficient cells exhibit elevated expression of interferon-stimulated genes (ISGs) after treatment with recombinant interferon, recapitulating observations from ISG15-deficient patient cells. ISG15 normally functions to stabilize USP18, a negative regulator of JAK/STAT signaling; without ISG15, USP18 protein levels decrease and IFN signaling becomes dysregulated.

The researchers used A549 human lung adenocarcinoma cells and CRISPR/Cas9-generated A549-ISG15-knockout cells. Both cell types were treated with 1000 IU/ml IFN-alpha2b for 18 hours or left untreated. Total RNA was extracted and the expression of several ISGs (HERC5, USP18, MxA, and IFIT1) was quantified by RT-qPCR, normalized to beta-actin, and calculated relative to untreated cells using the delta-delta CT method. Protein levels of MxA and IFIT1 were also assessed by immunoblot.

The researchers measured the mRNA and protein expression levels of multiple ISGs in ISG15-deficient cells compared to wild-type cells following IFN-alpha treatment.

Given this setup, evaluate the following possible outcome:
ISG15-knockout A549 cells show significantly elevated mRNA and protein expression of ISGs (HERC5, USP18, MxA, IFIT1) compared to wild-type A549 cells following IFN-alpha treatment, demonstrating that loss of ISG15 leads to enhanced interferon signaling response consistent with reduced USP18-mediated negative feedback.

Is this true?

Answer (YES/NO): NO